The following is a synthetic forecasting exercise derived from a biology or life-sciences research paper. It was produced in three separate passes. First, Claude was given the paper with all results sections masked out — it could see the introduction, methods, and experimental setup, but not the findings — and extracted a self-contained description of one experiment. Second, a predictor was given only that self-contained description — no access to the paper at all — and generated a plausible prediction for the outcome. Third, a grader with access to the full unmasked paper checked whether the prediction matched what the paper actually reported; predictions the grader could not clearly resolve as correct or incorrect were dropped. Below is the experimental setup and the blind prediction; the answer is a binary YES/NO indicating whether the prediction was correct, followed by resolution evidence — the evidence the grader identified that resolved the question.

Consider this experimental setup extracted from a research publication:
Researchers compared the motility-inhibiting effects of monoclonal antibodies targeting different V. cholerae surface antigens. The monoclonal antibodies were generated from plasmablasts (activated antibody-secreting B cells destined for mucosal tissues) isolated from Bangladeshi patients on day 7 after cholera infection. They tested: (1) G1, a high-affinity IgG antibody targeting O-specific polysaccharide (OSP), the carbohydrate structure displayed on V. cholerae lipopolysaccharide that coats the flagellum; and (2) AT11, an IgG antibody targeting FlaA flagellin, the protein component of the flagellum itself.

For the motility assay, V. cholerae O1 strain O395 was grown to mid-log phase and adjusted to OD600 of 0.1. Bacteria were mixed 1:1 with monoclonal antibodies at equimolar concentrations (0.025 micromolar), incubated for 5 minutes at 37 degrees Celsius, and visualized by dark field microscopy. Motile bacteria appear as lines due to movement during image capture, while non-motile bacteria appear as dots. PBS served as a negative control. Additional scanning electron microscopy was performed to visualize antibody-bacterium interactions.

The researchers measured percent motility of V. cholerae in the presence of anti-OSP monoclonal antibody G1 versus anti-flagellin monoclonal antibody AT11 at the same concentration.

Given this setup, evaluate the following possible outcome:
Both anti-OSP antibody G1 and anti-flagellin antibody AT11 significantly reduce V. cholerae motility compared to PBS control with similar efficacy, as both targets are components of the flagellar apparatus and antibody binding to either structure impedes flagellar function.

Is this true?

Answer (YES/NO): NO